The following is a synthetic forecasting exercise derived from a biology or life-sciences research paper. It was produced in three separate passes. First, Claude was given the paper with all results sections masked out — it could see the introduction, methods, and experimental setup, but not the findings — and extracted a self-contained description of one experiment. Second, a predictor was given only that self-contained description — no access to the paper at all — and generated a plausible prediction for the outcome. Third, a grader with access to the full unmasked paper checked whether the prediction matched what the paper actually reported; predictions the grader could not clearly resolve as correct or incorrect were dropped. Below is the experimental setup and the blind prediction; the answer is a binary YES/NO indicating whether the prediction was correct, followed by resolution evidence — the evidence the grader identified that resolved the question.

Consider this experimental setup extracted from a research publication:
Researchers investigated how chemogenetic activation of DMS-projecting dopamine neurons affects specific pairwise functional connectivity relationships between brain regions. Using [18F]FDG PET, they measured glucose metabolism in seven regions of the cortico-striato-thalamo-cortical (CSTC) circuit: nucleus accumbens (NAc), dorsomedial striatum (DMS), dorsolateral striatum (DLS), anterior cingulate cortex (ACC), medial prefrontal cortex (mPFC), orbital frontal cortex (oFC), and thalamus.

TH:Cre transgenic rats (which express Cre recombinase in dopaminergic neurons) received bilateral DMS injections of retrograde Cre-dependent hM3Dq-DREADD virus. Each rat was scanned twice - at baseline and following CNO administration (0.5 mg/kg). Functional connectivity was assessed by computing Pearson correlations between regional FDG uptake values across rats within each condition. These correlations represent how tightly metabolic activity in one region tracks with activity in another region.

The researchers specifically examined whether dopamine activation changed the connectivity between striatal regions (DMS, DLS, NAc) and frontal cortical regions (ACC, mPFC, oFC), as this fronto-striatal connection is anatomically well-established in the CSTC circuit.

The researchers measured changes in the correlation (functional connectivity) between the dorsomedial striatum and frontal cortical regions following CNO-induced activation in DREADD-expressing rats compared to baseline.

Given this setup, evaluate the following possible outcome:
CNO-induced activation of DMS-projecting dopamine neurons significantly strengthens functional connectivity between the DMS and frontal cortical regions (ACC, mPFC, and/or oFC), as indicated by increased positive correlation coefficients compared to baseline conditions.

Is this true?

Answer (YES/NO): NO